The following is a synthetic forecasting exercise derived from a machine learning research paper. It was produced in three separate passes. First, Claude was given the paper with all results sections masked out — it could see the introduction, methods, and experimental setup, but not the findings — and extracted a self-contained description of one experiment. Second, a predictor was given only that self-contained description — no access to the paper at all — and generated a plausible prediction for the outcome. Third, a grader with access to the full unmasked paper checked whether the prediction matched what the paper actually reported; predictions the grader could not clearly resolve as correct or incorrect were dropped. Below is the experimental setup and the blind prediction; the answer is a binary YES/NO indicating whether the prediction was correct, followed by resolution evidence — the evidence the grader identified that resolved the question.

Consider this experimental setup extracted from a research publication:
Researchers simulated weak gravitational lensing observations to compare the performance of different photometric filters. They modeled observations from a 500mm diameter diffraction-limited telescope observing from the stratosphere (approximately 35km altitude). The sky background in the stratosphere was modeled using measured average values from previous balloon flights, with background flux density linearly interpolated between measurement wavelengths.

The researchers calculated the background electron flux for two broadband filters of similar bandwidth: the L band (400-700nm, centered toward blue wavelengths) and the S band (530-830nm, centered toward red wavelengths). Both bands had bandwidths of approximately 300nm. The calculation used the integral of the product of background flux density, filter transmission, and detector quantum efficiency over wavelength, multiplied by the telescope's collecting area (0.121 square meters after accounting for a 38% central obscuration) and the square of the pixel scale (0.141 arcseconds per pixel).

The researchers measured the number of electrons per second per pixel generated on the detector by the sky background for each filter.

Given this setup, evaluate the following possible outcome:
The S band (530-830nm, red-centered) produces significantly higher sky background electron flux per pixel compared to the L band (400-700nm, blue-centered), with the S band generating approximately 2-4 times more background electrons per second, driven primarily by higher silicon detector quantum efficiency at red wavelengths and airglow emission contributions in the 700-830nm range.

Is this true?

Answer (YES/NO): NO